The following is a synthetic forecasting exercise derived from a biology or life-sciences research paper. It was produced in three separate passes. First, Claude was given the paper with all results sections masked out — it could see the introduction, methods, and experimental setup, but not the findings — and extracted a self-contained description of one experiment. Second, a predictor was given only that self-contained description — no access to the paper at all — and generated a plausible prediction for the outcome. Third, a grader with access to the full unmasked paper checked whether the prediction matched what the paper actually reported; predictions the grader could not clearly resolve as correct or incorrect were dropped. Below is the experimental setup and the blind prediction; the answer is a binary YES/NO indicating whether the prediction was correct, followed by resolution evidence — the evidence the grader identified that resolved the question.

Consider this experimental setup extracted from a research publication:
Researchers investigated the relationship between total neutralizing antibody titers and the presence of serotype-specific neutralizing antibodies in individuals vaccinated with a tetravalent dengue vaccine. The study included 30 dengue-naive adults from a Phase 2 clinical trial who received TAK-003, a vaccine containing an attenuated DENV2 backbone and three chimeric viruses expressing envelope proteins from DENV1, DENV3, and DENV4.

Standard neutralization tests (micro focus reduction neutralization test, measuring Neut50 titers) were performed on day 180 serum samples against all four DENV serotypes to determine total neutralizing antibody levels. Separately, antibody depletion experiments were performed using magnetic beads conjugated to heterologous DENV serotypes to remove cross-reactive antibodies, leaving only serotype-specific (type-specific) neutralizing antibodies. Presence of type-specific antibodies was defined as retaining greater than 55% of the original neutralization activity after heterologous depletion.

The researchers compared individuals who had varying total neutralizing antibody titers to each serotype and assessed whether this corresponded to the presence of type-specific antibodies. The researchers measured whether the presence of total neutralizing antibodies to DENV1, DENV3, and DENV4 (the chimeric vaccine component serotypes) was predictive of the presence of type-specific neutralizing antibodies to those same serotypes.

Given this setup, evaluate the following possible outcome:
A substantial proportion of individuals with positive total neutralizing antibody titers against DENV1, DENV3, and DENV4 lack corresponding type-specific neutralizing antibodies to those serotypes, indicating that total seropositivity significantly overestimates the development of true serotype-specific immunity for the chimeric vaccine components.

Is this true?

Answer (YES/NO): YES